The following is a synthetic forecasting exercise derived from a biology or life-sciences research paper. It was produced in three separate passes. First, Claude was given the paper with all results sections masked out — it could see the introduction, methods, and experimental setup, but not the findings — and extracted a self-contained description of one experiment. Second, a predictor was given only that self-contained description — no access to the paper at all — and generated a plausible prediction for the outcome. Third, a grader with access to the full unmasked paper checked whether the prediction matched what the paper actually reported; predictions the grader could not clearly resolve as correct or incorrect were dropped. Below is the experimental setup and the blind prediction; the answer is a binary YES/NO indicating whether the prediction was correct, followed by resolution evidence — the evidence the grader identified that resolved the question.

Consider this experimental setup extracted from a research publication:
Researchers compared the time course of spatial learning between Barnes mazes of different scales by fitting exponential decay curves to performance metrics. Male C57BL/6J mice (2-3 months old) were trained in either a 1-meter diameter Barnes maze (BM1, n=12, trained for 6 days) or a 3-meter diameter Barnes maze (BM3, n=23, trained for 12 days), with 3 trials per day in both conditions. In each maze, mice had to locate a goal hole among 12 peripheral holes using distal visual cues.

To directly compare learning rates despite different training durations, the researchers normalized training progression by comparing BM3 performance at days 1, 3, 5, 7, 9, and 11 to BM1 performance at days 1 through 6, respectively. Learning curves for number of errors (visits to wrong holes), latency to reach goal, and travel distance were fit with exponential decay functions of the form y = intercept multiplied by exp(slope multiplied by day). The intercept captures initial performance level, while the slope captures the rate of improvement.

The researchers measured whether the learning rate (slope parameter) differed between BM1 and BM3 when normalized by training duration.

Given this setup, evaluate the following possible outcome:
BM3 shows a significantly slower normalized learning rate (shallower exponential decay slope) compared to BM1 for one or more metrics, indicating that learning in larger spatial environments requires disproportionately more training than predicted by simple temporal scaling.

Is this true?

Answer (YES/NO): YES